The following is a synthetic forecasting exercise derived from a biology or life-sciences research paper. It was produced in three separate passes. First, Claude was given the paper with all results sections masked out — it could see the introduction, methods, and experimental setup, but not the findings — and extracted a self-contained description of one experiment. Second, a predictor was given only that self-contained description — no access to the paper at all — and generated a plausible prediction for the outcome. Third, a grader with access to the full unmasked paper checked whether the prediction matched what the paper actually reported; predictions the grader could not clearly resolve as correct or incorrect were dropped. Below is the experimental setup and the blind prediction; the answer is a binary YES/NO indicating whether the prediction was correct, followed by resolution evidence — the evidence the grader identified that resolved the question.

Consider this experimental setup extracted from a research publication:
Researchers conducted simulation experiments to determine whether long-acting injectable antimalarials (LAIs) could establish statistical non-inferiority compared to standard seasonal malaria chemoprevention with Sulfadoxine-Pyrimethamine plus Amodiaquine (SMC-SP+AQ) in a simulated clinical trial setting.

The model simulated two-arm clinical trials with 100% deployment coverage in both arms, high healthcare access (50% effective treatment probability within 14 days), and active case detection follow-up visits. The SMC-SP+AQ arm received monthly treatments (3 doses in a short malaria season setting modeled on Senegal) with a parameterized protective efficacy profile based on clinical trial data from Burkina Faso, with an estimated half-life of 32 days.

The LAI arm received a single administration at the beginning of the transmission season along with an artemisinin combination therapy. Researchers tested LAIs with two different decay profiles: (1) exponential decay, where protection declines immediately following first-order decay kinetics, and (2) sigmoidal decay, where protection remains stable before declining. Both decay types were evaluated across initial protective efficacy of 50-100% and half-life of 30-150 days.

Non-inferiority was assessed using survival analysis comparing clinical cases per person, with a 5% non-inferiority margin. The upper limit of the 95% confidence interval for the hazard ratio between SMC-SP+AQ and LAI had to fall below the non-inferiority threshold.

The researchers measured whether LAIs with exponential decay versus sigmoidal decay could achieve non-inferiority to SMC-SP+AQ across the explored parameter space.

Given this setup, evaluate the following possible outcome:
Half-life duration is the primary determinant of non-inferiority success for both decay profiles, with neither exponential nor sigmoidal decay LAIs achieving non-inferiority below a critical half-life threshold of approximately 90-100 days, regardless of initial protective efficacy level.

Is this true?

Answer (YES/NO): NO